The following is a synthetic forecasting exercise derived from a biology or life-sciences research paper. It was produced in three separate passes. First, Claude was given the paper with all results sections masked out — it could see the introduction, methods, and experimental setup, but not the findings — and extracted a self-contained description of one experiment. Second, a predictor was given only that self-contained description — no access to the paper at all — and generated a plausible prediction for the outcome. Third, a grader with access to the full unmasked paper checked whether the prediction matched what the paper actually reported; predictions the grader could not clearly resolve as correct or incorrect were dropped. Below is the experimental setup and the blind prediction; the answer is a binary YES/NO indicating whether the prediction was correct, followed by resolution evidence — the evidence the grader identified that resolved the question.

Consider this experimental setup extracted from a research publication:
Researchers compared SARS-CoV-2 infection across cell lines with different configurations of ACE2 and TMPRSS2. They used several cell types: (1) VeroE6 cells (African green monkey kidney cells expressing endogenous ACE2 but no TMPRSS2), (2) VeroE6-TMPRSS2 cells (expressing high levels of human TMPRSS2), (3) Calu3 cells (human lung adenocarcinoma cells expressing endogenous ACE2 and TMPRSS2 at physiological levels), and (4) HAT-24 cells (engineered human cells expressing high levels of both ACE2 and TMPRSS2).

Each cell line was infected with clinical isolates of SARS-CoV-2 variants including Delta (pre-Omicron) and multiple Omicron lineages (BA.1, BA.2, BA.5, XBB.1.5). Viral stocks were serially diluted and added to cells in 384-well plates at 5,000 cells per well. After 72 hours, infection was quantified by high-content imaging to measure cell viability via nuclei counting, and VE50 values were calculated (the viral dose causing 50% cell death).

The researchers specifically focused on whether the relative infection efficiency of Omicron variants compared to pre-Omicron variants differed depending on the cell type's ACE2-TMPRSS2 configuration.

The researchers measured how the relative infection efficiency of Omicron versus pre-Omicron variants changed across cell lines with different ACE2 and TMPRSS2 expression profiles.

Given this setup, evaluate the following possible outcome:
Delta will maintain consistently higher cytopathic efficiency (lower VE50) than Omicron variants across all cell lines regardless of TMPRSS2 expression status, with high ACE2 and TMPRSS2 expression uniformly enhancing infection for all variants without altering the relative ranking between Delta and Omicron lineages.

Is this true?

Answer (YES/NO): NO